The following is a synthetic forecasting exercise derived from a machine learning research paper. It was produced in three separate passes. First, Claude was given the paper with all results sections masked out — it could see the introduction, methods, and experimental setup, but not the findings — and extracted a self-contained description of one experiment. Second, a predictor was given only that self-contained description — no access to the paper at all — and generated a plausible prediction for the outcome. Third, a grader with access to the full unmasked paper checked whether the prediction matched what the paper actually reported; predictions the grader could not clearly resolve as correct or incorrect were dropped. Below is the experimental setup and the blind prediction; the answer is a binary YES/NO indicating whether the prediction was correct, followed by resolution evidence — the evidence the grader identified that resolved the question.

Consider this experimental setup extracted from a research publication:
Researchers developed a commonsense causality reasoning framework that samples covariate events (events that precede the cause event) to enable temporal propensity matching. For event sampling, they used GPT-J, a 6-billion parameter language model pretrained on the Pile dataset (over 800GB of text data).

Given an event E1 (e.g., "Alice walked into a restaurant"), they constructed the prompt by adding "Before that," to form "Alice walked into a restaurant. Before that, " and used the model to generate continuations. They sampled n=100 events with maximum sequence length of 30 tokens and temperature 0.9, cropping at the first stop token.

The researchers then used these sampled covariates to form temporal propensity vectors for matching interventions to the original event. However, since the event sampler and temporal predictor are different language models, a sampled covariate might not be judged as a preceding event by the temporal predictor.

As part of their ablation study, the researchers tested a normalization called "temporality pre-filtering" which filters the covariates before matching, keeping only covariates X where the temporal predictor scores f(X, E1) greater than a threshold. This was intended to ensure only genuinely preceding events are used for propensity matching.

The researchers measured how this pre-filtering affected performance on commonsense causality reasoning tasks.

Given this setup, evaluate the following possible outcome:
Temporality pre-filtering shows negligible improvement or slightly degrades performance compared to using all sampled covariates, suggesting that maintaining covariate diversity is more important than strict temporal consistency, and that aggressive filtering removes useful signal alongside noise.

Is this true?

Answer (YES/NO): NO